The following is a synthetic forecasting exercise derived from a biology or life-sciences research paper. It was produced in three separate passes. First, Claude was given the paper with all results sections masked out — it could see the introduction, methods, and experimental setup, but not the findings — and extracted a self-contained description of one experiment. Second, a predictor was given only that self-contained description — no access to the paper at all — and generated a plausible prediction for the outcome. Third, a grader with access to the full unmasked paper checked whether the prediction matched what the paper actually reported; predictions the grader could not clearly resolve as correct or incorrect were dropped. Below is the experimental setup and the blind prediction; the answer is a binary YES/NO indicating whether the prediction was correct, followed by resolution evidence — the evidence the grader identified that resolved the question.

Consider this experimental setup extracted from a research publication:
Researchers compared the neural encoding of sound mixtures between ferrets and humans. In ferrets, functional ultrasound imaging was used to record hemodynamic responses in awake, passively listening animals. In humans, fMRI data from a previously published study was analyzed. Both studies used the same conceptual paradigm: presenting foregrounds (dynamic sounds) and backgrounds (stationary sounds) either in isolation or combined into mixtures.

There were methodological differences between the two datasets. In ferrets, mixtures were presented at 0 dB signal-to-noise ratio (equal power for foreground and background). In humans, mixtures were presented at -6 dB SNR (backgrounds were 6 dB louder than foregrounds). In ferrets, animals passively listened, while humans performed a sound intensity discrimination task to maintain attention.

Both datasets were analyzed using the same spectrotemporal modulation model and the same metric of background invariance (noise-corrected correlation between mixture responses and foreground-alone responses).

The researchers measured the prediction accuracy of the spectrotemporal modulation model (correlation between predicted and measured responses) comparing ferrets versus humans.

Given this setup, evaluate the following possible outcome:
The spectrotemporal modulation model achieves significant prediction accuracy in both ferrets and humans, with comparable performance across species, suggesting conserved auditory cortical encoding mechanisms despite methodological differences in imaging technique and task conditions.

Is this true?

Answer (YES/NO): YES